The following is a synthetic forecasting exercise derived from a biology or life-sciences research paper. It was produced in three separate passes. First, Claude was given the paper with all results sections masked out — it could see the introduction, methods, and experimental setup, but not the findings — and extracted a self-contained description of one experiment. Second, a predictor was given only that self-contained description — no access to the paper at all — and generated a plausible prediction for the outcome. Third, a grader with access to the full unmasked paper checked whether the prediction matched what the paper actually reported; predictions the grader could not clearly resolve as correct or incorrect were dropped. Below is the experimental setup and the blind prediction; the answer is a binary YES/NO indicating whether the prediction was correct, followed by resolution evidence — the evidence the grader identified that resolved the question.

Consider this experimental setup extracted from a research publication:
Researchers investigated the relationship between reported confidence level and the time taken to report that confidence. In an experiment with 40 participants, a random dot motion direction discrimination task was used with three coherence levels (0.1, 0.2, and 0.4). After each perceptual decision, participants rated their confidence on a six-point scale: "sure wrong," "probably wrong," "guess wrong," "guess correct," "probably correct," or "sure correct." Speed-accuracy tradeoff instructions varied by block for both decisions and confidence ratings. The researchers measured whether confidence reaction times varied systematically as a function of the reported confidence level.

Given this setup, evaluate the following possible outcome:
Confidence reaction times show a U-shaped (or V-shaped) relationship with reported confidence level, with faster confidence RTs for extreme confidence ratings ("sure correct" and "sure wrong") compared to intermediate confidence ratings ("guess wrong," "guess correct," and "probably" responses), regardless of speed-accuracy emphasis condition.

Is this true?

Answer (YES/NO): NO